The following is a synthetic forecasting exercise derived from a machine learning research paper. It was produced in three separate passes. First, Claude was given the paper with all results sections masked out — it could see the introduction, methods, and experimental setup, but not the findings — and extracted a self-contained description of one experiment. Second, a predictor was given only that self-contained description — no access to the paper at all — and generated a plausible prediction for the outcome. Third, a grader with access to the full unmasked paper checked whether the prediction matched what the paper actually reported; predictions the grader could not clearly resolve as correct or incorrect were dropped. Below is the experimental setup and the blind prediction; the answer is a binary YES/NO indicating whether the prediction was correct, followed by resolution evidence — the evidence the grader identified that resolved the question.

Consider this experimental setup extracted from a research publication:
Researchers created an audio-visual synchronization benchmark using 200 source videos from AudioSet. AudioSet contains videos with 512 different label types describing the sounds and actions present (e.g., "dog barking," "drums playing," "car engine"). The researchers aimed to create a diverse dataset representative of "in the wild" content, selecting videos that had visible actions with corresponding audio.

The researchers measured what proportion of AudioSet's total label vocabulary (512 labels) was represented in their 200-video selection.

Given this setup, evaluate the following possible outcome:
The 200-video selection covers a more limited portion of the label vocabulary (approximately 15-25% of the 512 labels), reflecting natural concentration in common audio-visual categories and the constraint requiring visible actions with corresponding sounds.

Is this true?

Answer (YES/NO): NO